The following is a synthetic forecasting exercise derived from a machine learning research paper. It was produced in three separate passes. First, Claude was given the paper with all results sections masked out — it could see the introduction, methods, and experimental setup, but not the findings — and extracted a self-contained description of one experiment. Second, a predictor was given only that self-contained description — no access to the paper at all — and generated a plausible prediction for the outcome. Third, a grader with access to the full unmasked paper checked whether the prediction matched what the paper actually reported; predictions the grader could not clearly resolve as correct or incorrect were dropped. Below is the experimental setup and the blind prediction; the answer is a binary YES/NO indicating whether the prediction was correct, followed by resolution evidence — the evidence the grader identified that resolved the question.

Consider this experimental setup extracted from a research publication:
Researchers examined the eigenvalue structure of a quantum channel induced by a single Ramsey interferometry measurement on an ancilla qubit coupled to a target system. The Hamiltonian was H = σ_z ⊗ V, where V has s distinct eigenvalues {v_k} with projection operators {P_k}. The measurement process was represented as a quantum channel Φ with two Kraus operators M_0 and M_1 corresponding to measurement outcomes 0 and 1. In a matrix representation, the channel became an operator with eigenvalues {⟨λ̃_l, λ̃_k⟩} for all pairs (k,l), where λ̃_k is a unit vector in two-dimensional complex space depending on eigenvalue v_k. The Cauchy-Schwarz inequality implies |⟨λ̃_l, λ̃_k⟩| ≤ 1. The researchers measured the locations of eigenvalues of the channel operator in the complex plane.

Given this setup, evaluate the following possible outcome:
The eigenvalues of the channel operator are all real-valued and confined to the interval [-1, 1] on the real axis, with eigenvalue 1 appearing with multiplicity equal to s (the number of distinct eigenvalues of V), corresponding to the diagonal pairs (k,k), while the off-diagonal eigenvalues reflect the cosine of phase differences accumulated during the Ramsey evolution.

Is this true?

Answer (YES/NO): NO